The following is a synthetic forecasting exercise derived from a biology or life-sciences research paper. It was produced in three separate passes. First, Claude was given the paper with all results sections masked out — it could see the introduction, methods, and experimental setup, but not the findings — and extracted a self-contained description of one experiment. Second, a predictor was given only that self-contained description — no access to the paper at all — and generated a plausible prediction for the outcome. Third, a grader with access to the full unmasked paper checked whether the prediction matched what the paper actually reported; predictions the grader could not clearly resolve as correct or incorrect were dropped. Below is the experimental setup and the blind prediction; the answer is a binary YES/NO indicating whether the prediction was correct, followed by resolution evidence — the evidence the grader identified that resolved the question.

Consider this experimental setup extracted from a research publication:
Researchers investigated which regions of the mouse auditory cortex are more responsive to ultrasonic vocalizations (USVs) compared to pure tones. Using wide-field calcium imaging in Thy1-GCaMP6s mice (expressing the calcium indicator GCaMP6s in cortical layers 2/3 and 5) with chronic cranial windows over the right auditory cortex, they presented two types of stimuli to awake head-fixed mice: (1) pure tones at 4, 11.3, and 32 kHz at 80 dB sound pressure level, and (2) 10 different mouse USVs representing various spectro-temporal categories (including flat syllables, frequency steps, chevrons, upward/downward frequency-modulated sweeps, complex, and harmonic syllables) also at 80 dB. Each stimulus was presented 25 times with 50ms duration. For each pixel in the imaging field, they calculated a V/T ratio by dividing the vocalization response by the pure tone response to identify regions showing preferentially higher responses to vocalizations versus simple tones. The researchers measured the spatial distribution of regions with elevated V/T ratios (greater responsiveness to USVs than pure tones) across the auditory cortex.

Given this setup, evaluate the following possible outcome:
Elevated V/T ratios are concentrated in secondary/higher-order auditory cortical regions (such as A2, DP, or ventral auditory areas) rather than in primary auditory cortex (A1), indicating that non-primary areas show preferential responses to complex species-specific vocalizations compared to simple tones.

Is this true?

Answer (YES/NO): YES